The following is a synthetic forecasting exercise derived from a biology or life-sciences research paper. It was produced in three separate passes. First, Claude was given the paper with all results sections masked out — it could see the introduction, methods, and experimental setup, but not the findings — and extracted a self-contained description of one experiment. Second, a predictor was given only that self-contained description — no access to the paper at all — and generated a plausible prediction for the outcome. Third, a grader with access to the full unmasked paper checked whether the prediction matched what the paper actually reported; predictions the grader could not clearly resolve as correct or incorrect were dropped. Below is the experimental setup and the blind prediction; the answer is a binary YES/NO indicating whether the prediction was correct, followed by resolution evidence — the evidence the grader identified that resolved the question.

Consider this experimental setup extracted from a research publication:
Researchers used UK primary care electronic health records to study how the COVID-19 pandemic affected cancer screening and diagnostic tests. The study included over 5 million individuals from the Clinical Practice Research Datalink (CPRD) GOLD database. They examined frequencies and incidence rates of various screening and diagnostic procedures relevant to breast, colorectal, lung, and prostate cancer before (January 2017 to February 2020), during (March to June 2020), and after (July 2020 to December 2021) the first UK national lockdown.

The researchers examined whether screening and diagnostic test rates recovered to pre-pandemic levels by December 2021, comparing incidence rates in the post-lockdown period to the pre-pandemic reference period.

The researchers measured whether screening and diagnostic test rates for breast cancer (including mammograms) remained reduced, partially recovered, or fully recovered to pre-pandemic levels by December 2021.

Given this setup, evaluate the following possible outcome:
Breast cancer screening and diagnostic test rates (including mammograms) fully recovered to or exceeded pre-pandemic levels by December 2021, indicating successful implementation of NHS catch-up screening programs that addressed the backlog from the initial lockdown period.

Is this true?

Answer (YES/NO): NO